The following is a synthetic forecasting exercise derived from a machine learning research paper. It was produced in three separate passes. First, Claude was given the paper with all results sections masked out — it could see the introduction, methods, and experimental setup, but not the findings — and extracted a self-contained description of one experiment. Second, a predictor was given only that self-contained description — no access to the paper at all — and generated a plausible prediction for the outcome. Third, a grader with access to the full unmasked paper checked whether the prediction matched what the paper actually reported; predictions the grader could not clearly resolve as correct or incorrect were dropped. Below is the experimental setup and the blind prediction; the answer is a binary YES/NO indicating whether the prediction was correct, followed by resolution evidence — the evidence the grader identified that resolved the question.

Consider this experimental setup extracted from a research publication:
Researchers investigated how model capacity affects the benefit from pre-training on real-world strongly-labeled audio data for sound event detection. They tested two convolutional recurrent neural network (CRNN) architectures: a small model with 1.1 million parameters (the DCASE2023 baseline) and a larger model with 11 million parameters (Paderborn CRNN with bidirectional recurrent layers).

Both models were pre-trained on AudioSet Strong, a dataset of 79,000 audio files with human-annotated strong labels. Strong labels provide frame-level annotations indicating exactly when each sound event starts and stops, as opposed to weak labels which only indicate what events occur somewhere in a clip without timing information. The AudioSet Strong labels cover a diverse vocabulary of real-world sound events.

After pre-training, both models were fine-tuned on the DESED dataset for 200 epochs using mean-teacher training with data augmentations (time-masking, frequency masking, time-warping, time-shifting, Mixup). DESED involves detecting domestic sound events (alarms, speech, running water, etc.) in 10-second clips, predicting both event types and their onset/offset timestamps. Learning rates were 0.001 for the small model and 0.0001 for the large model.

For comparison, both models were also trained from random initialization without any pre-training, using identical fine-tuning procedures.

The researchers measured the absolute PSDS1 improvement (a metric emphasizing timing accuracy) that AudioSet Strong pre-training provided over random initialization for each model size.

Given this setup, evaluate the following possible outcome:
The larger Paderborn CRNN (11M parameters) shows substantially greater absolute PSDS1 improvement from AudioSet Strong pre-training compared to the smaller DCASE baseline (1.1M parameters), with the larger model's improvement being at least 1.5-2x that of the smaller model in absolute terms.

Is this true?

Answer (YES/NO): YES